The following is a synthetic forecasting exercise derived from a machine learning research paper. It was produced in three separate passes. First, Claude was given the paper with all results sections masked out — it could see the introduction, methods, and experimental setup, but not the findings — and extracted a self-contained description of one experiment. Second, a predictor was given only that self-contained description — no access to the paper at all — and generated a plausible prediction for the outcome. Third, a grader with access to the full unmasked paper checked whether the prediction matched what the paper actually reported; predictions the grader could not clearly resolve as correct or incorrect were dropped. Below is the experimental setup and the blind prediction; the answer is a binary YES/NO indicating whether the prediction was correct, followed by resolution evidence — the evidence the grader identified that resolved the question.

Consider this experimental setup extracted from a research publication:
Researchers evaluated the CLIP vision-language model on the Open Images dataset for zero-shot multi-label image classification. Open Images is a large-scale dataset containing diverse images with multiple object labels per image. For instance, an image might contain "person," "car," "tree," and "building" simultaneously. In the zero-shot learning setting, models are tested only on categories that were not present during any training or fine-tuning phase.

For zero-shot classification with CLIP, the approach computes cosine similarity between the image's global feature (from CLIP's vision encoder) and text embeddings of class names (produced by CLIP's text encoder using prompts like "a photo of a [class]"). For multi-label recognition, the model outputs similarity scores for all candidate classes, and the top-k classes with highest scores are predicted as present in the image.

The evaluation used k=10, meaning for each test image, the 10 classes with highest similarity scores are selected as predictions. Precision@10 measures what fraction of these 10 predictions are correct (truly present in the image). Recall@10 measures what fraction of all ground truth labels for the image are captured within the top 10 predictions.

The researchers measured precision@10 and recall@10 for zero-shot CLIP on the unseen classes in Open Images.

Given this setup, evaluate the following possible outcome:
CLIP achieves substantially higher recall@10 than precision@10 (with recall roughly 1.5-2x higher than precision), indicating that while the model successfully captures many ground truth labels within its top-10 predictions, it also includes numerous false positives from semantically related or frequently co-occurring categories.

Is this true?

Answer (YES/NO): NO